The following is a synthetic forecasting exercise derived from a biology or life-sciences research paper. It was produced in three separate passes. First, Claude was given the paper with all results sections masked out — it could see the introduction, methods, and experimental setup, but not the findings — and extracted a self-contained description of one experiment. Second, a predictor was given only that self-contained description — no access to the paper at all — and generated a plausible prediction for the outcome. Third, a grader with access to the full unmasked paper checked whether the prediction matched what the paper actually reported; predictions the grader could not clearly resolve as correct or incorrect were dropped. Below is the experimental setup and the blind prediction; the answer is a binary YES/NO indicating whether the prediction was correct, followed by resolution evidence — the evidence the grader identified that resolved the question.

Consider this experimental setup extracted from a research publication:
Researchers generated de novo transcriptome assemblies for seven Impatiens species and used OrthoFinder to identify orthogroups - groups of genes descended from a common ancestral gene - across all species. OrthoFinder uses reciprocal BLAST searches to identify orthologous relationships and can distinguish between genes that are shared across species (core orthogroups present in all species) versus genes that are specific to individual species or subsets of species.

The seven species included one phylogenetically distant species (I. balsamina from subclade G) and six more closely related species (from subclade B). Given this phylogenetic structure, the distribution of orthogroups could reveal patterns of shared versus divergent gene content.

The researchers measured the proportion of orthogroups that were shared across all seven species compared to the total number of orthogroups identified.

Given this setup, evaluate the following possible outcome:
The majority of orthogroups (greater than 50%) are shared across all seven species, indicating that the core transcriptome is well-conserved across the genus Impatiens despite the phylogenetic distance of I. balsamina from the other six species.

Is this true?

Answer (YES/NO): NO